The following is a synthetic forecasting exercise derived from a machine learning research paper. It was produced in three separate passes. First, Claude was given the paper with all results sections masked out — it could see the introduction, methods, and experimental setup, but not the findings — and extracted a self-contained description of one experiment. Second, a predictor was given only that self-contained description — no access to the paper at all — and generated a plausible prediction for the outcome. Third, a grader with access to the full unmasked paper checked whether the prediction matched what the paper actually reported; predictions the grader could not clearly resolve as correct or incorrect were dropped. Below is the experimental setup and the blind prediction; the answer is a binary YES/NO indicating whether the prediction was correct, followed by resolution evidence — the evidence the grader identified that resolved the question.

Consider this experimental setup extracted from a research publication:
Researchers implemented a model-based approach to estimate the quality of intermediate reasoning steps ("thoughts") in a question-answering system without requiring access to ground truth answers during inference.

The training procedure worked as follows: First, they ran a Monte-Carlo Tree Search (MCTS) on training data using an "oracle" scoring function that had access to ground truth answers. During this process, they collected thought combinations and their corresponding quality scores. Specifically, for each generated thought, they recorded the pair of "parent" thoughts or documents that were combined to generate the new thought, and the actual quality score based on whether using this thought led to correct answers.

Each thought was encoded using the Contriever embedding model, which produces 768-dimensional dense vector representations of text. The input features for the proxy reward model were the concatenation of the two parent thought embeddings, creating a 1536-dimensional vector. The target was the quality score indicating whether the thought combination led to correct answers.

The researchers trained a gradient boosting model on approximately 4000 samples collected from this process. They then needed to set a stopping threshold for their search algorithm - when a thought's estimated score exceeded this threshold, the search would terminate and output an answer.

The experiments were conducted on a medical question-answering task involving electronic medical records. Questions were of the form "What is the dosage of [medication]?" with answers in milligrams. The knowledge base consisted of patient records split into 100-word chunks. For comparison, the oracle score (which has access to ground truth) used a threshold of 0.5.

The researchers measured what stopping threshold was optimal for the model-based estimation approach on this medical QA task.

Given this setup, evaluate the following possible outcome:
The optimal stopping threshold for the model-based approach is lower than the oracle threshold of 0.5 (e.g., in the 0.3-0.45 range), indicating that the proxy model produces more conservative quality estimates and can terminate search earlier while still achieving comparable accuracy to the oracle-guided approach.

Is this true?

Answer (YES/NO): NO